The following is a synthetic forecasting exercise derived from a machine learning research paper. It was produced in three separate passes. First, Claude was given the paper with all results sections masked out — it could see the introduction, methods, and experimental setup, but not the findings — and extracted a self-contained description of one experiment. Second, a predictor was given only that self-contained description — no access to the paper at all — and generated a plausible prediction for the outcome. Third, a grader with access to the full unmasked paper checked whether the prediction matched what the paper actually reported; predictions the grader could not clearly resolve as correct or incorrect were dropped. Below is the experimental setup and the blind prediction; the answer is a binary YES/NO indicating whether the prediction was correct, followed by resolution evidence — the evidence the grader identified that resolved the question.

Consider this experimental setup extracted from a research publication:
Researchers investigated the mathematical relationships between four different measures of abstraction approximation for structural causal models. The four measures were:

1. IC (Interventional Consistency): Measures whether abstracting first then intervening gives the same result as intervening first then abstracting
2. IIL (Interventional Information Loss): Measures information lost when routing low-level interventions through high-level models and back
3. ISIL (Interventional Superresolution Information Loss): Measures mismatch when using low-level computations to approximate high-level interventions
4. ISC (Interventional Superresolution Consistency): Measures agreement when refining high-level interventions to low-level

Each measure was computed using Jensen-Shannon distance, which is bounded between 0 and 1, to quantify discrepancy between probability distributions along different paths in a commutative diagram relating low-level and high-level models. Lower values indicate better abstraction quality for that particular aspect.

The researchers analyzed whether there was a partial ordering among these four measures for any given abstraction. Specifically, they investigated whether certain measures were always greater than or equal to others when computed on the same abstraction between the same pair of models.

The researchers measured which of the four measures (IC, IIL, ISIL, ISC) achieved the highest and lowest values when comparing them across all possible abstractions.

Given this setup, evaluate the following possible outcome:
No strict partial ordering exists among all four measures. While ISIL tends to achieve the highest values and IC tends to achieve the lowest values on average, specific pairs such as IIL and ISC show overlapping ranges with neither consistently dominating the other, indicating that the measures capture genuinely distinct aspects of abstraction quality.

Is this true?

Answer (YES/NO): NO